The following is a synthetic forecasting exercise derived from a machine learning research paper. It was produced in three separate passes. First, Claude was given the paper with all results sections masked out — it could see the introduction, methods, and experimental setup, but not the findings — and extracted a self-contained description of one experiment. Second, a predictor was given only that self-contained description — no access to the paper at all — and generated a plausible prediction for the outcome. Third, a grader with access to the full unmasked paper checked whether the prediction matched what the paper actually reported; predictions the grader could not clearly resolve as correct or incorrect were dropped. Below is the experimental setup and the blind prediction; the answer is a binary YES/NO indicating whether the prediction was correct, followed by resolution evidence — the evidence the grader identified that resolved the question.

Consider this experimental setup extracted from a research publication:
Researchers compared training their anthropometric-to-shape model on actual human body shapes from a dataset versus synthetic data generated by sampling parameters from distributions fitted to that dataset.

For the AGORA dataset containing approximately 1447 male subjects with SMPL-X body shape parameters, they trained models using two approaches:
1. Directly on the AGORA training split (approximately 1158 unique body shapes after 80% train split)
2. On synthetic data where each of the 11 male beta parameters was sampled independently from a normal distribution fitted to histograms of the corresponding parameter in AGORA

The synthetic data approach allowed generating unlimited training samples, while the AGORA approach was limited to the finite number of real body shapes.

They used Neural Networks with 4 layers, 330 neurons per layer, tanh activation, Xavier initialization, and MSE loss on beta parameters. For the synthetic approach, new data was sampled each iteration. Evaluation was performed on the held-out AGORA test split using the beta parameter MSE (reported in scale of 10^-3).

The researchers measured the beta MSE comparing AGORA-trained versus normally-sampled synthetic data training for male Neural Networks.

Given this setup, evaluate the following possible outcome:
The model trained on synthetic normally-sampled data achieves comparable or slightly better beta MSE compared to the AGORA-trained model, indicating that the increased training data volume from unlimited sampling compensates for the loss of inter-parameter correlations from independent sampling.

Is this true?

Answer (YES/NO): NO